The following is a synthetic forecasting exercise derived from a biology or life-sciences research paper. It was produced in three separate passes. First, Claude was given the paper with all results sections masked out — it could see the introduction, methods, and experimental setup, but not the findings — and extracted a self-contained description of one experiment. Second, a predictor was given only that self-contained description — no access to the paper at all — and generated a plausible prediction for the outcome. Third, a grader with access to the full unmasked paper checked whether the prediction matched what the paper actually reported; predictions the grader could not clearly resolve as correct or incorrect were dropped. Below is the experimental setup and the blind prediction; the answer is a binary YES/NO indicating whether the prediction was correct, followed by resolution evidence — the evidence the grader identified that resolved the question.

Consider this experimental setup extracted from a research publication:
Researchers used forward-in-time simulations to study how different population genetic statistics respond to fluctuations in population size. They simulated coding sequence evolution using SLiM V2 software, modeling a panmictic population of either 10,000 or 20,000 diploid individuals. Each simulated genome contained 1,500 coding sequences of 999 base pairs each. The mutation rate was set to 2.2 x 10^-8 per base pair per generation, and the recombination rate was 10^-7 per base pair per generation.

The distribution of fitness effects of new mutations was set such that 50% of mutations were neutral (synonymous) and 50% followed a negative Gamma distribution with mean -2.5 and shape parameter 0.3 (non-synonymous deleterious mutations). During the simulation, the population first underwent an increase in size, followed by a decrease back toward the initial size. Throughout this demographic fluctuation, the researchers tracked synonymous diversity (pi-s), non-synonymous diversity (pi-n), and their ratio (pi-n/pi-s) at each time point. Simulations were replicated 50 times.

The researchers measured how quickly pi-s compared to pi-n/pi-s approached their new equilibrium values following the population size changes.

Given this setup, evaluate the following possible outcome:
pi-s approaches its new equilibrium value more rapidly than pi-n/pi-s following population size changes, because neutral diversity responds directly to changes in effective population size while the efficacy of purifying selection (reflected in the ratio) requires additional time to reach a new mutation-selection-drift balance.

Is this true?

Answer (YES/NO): NO